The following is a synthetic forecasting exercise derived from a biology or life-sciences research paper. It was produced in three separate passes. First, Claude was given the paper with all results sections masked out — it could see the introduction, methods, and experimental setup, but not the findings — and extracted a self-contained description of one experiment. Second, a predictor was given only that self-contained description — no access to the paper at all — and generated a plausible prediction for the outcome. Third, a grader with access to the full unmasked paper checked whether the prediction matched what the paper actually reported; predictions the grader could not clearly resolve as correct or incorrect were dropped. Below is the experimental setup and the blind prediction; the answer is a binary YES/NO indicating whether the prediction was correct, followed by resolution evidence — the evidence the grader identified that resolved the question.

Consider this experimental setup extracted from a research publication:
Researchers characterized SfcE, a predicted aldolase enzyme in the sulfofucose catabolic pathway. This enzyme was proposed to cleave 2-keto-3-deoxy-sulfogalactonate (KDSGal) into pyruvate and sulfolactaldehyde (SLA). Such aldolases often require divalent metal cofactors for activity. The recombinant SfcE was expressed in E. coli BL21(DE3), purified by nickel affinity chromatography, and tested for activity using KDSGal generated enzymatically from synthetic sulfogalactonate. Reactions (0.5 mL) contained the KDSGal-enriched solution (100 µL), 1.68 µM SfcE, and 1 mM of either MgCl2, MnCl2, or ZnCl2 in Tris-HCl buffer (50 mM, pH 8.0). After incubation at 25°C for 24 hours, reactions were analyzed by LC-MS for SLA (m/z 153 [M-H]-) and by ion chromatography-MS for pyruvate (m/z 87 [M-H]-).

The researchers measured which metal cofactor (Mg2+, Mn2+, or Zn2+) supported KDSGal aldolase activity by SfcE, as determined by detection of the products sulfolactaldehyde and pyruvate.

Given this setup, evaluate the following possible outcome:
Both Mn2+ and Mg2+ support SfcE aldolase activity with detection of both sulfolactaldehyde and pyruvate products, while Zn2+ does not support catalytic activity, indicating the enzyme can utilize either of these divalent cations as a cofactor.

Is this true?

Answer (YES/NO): NO